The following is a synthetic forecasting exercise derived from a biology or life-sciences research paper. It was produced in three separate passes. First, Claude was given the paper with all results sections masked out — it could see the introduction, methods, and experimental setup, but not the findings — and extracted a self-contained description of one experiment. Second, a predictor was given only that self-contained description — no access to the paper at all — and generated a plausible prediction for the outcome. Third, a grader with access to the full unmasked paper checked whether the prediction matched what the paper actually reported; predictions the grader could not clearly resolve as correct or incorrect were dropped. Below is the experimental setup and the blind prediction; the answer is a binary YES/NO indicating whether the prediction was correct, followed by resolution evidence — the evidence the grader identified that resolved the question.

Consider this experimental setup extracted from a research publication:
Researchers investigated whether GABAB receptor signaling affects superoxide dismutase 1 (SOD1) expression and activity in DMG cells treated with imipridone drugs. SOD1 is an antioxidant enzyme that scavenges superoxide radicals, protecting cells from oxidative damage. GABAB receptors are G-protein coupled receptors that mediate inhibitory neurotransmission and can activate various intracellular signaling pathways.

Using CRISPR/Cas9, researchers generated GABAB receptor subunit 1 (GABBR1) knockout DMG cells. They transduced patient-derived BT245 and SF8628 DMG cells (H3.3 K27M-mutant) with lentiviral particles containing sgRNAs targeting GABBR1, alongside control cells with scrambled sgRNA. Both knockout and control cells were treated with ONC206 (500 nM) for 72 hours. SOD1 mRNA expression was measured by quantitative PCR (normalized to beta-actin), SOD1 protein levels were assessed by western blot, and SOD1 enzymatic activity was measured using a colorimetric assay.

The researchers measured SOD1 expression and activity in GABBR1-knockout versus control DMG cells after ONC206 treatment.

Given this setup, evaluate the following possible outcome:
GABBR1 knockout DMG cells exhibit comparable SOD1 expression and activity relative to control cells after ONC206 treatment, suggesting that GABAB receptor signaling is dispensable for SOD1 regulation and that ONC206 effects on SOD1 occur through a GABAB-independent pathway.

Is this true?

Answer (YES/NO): NO